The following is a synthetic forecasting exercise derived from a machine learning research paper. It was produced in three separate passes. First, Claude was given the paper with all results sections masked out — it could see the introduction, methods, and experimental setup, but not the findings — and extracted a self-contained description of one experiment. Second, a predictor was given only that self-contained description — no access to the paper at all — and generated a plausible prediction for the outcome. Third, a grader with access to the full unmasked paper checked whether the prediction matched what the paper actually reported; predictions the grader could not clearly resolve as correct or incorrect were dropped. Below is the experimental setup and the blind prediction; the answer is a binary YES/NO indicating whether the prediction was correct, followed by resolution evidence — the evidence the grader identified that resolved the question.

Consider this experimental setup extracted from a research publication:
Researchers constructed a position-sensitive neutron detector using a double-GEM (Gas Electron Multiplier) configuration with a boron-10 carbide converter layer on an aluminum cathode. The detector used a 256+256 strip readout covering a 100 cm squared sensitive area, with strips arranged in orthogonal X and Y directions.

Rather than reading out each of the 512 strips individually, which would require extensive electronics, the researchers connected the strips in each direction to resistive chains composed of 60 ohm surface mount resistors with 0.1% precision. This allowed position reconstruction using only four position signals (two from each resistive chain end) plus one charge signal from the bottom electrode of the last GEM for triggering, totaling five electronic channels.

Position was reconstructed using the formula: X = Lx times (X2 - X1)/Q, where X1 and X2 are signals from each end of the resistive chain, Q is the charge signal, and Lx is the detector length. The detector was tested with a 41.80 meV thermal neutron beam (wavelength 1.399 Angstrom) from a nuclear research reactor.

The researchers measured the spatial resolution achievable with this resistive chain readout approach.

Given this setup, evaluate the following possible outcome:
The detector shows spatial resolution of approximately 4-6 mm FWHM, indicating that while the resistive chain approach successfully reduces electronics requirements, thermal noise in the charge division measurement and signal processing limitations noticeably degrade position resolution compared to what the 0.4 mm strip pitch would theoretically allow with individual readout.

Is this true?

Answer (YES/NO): NO